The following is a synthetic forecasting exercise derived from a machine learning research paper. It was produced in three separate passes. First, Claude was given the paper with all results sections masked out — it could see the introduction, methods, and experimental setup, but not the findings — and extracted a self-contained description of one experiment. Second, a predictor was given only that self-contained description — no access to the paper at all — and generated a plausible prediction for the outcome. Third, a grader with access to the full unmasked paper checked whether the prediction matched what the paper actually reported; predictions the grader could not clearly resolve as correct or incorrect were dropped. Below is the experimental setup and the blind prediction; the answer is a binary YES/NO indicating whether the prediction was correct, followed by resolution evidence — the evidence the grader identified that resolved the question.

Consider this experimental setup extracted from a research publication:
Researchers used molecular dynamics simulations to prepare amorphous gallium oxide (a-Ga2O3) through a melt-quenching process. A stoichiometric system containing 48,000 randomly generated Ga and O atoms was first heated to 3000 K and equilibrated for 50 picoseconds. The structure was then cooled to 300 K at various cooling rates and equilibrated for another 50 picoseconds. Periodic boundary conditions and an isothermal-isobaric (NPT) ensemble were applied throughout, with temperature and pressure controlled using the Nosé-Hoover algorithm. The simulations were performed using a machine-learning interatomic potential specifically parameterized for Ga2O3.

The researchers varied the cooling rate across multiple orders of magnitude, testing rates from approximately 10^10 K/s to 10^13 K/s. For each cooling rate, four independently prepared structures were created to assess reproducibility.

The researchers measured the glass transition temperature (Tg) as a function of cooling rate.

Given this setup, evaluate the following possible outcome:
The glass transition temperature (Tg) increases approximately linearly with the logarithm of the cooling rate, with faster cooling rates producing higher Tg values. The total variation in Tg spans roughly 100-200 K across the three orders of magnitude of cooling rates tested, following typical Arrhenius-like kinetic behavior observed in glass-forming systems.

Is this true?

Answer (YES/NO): NO